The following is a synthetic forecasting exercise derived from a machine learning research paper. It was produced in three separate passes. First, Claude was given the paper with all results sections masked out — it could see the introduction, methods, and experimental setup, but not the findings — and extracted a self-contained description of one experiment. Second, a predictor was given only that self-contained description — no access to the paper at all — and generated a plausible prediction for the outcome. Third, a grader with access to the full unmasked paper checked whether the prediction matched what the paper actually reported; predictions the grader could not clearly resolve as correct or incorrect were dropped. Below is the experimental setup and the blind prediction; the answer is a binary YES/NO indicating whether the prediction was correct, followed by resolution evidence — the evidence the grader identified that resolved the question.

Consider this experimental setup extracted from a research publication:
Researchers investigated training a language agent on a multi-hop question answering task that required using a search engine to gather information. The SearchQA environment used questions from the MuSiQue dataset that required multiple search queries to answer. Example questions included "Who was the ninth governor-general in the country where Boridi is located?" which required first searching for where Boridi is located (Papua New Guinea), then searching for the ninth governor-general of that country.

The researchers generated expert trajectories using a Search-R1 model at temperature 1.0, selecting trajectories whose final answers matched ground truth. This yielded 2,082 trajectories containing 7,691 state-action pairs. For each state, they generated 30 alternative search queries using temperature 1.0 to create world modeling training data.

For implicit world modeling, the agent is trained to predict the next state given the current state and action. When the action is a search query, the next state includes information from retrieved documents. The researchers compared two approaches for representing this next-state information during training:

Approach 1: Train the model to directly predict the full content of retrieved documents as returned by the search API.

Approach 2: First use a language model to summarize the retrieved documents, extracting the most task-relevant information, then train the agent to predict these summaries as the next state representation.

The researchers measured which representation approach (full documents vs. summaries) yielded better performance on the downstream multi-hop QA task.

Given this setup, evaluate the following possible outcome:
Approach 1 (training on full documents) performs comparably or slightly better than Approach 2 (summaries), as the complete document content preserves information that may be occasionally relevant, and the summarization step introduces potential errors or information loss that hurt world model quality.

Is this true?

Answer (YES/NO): NO